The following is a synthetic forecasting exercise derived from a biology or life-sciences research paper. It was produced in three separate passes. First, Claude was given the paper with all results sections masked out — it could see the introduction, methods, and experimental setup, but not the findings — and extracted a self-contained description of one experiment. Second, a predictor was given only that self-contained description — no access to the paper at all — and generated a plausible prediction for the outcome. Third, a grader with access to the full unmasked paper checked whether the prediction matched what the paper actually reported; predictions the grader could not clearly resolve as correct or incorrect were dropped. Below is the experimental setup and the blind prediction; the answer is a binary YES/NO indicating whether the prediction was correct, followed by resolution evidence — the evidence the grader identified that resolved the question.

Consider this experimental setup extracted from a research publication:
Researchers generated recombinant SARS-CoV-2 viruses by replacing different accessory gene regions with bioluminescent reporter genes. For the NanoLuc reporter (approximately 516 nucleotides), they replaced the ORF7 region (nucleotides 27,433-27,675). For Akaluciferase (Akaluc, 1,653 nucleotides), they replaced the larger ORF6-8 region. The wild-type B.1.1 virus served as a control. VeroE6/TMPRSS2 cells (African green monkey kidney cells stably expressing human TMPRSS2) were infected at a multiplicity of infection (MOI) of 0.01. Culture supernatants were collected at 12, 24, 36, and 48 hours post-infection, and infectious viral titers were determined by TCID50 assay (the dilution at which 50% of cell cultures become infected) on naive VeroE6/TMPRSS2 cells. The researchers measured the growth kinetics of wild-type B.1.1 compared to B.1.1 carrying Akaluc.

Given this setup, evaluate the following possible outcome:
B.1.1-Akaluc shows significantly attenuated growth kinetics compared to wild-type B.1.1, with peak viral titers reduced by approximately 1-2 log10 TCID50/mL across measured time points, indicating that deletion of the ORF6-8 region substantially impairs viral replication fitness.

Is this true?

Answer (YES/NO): NO